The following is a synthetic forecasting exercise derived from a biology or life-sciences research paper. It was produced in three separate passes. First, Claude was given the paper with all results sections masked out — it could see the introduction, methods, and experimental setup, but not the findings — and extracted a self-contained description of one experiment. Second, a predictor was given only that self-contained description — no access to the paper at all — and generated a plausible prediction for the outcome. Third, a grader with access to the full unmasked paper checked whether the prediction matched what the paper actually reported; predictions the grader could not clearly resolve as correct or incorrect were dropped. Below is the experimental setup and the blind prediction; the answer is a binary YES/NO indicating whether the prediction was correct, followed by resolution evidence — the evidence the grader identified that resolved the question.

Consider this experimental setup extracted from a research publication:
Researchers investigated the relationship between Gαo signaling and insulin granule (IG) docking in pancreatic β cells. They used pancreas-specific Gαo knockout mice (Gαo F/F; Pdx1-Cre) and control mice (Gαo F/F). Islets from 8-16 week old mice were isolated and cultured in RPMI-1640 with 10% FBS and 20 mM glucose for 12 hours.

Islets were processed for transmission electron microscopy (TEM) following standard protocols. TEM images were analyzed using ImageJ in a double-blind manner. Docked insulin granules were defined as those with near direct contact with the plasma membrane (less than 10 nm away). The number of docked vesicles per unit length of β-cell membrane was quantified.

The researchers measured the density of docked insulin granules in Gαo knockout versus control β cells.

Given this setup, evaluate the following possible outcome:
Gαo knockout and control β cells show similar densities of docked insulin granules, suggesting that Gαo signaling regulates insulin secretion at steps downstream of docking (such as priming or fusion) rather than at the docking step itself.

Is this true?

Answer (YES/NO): NO